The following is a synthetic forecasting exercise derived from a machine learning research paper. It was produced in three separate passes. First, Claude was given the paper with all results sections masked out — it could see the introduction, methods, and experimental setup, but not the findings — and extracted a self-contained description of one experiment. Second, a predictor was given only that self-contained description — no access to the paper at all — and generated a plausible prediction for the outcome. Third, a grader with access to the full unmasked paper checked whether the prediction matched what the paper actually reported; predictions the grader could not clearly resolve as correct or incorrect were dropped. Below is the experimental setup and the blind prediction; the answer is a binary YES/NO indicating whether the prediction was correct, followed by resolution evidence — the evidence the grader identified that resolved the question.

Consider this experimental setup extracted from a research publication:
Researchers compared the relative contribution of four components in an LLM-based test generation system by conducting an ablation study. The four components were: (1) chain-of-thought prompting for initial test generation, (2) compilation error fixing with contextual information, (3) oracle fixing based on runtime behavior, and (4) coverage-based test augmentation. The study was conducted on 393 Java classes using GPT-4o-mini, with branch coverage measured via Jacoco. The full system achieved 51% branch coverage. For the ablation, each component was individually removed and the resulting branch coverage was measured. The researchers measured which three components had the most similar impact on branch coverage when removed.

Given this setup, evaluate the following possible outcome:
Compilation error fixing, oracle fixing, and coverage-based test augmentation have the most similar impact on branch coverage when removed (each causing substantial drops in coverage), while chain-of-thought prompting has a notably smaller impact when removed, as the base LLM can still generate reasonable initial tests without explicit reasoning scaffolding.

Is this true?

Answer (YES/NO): NO